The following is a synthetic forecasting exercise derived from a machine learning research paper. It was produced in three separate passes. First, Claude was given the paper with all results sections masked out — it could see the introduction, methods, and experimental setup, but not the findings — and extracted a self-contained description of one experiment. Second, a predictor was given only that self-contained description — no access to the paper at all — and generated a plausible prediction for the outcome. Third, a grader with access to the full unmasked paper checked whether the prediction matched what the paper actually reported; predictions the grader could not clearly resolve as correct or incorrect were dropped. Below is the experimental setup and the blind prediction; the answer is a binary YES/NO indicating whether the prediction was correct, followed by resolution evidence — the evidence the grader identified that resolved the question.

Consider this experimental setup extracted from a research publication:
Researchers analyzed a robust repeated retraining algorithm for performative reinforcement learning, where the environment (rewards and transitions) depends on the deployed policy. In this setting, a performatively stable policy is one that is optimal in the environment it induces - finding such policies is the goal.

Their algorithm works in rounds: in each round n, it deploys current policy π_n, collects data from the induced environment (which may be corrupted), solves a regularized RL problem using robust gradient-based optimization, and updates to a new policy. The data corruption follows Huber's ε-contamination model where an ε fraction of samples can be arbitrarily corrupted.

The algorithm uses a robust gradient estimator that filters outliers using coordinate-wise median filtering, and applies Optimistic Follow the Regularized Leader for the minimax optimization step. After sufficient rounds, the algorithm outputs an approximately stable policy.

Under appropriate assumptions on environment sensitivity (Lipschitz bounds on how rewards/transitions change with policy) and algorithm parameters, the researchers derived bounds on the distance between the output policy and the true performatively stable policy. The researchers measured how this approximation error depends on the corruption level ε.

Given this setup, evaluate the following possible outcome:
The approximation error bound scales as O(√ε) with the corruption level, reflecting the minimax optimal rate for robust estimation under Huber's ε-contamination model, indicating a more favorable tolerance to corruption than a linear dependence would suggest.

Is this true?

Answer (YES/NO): YES